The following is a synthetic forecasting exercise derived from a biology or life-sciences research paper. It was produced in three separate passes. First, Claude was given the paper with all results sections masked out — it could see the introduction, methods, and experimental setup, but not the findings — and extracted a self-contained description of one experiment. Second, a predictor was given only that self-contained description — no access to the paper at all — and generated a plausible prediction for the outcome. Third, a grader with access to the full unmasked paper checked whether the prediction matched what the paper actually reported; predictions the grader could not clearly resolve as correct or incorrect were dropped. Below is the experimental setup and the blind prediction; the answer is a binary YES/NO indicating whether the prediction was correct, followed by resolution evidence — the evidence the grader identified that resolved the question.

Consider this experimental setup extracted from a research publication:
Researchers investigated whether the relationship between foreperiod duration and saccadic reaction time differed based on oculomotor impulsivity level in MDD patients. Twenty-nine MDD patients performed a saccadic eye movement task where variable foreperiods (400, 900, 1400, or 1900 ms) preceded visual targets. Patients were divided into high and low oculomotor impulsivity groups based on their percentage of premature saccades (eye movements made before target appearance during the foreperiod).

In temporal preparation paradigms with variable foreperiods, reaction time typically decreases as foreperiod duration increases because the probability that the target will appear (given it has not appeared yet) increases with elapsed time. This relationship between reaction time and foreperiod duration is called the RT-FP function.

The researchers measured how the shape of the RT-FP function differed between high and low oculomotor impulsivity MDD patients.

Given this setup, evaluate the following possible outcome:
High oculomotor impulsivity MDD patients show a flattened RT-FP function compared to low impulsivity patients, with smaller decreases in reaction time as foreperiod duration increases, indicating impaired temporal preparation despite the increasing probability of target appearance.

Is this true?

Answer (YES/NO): YES